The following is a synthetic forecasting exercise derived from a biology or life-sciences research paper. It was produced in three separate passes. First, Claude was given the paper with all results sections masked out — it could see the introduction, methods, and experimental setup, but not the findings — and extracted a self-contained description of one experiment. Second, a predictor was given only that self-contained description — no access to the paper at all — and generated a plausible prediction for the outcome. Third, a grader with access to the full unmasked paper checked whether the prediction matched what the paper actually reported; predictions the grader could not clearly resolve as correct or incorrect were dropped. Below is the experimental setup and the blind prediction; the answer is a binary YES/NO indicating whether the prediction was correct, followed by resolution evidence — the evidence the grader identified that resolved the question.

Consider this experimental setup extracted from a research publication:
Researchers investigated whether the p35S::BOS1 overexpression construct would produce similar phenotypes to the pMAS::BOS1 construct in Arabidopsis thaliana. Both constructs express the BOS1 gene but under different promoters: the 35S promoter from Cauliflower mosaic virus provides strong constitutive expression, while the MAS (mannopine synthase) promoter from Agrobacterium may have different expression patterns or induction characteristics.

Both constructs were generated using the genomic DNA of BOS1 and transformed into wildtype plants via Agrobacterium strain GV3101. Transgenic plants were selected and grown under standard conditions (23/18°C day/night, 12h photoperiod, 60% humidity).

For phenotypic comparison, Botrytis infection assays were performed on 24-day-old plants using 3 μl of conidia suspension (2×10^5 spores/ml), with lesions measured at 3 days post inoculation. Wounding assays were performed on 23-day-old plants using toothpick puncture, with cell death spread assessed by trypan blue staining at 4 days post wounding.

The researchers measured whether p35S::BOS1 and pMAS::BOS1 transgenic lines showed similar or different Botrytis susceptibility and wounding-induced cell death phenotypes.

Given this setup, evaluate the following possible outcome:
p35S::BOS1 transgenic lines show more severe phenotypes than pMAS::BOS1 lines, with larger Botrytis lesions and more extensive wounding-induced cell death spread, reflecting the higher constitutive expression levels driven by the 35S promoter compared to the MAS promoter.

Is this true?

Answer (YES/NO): NO